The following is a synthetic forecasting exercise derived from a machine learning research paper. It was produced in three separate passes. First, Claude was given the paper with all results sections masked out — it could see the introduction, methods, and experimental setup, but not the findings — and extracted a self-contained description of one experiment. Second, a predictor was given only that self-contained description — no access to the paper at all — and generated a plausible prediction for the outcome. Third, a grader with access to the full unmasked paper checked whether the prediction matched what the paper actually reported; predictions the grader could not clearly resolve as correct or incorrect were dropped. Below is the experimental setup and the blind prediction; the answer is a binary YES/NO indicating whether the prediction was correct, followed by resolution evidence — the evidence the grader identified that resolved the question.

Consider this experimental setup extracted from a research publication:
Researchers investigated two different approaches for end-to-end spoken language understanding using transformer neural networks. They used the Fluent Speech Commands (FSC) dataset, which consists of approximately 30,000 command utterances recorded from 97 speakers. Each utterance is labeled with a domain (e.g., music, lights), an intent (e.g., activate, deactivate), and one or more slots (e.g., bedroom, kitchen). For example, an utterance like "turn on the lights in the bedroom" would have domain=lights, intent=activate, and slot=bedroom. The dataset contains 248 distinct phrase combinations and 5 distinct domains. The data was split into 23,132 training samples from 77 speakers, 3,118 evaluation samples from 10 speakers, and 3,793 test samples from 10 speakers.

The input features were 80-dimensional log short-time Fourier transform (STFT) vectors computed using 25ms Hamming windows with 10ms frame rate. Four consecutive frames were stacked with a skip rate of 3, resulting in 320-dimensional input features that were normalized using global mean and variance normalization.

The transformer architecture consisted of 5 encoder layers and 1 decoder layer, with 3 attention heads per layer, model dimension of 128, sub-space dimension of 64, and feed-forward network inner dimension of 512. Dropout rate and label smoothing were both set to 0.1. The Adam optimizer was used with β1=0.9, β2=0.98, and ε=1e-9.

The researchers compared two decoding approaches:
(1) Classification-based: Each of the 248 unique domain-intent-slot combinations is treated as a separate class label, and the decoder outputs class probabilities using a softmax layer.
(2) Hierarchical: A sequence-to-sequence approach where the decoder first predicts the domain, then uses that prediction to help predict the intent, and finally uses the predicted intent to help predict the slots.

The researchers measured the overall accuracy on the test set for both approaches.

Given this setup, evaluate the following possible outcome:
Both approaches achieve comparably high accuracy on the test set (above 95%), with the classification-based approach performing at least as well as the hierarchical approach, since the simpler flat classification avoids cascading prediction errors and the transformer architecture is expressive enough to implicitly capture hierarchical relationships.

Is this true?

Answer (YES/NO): YES